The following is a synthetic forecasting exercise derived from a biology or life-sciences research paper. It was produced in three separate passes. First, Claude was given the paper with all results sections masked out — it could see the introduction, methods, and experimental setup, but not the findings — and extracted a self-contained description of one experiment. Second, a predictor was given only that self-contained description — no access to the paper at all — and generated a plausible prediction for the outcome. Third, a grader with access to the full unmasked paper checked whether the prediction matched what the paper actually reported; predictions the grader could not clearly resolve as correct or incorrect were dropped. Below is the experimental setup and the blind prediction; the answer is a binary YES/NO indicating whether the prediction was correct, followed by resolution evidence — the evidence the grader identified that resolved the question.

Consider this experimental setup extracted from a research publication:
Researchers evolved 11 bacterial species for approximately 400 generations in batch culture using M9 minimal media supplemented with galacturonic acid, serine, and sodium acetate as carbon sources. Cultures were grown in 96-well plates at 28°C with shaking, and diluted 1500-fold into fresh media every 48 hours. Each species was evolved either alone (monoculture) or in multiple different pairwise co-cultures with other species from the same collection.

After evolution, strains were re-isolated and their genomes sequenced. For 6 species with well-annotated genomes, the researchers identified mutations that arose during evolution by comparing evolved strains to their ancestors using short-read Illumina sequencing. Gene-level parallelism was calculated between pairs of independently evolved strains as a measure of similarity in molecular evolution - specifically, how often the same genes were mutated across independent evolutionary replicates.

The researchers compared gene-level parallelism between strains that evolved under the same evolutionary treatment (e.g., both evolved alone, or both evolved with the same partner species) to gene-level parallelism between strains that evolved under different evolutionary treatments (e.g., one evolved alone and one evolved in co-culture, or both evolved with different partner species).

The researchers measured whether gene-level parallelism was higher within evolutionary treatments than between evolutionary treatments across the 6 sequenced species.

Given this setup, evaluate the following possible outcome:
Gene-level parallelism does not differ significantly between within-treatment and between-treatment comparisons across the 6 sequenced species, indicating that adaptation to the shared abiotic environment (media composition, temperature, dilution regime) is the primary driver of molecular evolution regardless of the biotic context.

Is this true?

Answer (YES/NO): NO